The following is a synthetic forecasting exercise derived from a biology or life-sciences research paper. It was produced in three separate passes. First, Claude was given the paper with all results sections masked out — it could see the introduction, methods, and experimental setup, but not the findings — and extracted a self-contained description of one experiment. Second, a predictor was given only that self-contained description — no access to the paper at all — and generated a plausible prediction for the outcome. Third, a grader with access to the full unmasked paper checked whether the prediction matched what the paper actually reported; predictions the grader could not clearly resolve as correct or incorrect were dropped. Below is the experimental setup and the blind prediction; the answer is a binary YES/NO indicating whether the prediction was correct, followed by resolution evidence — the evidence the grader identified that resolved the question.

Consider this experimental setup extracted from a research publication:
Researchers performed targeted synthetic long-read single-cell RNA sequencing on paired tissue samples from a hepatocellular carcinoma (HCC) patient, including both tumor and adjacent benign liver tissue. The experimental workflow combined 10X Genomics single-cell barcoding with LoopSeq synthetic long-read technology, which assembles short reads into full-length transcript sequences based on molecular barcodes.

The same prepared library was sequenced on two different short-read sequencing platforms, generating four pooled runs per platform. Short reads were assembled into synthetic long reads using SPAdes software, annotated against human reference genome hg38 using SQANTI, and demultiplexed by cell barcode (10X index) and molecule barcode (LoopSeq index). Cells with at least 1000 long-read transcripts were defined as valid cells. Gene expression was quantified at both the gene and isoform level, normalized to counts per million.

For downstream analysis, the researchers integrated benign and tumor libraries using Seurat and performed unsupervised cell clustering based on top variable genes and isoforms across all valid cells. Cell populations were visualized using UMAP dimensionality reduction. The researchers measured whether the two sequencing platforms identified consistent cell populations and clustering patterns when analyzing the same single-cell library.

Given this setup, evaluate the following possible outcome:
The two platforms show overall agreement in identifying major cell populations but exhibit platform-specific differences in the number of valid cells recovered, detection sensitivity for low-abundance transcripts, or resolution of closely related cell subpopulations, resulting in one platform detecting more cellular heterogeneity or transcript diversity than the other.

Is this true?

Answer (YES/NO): NO